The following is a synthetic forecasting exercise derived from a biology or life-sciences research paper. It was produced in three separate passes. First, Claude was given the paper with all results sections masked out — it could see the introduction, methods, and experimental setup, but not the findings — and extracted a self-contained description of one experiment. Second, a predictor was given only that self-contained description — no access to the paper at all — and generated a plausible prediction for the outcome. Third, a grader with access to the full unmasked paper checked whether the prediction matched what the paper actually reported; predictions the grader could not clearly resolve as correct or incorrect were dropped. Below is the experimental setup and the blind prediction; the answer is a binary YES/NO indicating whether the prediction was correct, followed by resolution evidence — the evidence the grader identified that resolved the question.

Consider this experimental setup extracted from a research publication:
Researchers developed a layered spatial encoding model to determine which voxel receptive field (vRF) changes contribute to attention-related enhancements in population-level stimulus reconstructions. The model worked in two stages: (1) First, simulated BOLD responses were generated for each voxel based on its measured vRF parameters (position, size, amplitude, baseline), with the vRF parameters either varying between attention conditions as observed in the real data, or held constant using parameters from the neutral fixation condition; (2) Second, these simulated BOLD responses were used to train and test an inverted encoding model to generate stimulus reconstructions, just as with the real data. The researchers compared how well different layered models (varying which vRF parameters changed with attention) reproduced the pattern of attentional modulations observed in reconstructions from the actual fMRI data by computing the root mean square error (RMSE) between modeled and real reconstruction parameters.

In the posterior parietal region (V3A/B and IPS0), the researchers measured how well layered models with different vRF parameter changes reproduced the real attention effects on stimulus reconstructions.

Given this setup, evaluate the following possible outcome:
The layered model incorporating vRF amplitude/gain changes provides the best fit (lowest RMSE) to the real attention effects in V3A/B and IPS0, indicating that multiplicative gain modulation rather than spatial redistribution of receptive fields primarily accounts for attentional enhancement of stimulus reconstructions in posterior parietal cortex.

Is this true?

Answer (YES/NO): NO